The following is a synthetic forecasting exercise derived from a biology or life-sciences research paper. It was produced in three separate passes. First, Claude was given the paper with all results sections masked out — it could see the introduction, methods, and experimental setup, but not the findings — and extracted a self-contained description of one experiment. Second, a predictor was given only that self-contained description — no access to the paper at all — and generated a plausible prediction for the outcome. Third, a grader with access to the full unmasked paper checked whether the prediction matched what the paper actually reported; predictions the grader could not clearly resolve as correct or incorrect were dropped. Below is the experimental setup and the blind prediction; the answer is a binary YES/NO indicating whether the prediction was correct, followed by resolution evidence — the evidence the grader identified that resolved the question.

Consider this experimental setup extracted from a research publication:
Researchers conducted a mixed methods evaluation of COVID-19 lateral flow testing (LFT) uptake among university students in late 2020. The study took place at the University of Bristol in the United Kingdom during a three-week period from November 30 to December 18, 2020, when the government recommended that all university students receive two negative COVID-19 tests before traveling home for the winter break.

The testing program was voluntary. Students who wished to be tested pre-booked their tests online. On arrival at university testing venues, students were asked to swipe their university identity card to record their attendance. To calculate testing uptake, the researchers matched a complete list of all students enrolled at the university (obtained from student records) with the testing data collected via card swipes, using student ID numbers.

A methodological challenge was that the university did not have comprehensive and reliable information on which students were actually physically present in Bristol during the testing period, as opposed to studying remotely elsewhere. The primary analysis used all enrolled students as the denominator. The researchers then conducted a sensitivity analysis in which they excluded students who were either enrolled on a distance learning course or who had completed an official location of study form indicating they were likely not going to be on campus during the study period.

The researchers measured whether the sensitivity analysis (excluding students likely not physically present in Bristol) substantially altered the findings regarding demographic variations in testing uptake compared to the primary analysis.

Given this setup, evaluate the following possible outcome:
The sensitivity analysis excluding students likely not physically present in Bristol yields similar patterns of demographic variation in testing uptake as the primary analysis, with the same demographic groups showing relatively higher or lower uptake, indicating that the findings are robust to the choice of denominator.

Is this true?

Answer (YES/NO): YES